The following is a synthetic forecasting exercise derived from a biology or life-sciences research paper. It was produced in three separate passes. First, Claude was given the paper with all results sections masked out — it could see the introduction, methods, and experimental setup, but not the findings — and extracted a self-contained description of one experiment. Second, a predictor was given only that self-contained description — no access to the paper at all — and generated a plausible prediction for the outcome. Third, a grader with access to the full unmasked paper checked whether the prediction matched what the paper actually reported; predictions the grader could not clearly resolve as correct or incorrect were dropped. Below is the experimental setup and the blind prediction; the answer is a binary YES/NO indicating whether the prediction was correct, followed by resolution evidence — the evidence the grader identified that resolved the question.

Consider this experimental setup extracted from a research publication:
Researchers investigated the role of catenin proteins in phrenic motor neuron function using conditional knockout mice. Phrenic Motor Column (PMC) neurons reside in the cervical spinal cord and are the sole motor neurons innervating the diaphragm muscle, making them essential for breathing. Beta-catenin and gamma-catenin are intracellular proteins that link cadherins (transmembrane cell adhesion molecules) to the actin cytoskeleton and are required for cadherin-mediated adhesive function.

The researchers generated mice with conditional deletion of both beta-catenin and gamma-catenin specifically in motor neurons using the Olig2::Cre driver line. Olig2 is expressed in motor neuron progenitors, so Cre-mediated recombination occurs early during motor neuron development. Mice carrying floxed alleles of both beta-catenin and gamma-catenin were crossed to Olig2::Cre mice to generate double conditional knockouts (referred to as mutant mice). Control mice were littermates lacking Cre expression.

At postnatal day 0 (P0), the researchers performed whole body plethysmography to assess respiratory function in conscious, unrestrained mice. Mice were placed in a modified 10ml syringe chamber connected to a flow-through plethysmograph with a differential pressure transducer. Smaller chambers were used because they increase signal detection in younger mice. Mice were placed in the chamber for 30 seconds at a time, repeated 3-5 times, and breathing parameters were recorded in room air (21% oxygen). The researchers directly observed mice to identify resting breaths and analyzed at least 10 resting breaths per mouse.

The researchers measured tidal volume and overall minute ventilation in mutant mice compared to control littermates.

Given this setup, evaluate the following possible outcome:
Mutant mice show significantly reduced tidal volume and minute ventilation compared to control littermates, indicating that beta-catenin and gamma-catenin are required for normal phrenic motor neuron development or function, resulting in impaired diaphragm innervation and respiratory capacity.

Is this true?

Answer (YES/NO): YES